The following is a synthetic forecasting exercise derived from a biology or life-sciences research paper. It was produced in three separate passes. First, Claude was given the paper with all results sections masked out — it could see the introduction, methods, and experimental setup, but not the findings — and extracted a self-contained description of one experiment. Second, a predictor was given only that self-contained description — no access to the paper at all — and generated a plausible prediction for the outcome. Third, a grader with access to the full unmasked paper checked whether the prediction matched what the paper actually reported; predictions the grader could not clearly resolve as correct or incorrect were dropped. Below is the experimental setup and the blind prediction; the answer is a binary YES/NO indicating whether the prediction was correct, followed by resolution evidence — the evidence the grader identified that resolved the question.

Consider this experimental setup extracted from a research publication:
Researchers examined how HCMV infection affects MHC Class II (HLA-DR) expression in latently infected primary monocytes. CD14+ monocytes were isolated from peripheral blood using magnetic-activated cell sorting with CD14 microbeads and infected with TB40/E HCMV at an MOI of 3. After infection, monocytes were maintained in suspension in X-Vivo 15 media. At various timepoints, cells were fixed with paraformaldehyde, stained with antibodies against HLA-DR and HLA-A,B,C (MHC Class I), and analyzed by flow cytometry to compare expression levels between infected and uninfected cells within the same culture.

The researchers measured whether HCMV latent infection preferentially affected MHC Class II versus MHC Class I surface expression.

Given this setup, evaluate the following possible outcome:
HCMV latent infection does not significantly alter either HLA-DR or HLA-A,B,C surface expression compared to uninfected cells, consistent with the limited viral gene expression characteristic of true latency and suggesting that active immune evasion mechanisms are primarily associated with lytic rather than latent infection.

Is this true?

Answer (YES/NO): NO